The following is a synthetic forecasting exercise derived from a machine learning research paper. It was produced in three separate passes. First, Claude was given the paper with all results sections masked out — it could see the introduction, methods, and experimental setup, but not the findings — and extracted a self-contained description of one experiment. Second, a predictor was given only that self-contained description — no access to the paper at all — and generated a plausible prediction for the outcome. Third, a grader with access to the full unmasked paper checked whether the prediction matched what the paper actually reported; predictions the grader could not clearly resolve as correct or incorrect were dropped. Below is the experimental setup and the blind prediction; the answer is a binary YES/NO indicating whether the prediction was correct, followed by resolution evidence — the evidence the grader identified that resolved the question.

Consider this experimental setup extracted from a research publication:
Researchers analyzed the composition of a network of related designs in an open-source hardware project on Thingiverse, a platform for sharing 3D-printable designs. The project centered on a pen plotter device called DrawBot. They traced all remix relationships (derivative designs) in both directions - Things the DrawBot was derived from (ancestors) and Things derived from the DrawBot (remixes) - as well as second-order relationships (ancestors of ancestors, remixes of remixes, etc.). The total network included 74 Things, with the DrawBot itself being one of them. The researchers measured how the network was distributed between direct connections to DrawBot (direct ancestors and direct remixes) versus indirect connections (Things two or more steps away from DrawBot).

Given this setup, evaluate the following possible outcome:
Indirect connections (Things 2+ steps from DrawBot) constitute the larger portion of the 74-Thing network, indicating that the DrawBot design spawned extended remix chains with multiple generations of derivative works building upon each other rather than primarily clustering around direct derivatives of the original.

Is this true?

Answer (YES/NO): YES